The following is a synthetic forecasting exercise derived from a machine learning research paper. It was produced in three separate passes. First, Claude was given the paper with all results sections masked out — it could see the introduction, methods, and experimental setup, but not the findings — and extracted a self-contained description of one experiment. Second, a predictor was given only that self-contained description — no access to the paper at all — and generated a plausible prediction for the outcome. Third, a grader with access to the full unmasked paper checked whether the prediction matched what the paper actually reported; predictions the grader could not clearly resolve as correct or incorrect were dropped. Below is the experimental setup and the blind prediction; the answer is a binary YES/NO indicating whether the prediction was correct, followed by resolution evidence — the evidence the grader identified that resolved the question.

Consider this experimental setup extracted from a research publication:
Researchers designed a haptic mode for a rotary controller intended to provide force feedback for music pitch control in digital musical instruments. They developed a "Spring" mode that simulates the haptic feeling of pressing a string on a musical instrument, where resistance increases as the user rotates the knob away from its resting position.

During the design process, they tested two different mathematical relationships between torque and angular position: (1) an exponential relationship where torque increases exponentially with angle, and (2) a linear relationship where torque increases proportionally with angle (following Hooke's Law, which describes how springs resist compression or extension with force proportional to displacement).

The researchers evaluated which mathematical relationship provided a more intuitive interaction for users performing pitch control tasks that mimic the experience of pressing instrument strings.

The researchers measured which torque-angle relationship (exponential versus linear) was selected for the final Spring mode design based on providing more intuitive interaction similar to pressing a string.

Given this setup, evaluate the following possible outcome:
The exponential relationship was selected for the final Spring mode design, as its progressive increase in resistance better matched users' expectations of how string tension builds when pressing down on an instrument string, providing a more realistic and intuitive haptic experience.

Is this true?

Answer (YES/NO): NO